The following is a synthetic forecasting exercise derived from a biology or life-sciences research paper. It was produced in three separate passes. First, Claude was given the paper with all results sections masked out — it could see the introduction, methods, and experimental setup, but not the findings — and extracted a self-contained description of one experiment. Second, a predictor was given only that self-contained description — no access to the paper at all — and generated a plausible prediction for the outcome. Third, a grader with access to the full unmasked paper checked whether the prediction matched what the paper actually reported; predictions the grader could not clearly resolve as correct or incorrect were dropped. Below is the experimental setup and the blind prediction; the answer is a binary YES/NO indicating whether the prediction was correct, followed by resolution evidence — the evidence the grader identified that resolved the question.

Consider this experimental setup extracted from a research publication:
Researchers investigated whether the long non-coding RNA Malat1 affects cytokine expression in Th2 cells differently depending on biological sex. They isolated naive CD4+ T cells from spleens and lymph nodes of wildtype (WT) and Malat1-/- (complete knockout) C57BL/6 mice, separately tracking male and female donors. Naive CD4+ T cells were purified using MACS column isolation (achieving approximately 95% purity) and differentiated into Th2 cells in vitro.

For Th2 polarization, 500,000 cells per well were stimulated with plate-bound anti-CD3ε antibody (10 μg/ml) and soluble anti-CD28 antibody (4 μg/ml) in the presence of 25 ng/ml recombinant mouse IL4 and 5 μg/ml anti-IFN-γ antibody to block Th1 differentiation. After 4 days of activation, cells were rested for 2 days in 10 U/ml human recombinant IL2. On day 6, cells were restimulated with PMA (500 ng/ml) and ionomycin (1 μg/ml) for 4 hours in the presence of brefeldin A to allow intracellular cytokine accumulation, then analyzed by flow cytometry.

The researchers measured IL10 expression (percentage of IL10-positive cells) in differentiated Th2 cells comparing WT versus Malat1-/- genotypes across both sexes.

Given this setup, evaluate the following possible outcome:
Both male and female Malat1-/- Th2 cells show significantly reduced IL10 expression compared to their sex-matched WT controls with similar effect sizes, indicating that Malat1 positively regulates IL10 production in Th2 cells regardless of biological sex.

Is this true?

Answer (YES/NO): NO